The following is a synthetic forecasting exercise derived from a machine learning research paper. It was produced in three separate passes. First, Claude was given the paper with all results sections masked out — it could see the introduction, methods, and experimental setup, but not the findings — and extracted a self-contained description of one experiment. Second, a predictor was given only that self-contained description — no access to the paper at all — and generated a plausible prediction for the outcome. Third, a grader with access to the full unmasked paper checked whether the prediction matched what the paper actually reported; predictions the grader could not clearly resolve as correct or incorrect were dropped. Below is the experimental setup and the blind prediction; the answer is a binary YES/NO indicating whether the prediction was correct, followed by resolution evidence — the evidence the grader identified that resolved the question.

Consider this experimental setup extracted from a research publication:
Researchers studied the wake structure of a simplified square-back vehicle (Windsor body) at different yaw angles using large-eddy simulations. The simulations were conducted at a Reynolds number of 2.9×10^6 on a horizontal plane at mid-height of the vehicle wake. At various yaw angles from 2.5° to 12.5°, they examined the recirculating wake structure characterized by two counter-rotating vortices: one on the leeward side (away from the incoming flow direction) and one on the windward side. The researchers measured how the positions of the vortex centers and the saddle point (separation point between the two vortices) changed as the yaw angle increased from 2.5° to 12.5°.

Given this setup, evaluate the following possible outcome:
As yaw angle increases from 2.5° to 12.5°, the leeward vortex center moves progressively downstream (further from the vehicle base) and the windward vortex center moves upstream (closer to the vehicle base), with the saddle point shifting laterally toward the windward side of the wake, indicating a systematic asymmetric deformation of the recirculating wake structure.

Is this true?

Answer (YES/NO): NO